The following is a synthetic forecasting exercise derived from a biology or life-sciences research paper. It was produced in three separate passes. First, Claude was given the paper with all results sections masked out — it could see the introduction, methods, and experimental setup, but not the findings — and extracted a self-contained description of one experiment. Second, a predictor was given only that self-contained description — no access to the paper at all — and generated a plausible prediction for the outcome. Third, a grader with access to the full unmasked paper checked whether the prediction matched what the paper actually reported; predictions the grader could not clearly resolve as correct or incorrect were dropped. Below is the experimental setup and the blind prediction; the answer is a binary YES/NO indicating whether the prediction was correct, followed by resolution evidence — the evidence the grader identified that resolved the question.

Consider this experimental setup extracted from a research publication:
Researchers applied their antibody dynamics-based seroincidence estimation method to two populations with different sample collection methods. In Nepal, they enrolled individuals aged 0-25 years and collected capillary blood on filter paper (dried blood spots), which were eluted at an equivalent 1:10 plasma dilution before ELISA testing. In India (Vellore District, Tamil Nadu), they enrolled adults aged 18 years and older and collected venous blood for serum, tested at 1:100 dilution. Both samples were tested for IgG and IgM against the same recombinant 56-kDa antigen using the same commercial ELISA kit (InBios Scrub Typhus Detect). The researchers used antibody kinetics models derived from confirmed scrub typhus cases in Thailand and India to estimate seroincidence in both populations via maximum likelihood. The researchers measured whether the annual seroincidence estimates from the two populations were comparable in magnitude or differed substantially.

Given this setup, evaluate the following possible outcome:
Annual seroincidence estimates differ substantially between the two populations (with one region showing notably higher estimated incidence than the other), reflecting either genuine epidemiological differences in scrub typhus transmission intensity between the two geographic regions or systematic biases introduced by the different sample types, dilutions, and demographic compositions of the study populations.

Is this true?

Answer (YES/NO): YES